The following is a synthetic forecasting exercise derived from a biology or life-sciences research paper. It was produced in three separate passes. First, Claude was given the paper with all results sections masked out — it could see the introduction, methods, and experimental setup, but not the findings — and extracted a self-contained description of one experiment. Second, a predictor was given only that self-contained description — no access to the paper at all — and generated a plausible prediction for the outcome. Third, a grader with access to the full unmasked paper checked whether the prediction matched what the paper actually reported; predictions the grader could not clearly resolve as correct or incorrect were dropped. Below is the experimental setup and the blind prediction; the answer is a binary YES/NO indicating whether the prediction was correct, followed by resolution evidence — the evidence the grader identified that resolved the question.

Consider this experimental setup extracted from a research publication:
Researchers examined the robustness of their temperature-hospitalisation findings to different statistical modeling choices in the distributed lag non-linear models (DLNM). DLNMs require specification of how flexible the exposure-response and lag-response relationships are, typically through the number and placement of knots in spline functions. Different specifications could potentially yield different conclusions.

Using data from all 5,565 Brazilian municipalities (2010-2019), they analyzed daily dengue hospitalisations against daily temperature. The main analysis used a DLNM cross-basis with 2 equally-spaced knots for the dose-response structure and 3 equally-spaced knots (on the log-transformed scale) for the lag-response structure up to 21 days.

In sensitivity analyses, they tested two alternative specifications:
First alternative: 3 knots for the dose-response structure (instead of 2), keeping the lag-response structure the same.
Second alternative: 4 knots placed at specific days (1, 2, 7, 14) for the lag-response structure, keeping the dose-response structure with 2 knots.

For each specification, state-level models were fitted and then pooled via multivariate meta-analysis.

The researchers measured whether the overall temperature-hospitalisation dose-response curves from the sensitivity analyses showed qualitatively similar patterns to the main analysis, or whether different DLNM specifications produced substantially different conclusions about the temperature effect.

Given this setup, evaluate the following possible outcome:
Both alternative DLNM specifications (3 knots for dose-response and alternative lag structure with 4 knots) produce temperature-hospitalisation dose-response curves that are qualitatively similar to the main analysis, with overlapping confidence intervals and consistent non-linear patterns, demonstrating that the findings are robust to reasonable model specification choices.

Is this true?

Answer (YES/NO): NO